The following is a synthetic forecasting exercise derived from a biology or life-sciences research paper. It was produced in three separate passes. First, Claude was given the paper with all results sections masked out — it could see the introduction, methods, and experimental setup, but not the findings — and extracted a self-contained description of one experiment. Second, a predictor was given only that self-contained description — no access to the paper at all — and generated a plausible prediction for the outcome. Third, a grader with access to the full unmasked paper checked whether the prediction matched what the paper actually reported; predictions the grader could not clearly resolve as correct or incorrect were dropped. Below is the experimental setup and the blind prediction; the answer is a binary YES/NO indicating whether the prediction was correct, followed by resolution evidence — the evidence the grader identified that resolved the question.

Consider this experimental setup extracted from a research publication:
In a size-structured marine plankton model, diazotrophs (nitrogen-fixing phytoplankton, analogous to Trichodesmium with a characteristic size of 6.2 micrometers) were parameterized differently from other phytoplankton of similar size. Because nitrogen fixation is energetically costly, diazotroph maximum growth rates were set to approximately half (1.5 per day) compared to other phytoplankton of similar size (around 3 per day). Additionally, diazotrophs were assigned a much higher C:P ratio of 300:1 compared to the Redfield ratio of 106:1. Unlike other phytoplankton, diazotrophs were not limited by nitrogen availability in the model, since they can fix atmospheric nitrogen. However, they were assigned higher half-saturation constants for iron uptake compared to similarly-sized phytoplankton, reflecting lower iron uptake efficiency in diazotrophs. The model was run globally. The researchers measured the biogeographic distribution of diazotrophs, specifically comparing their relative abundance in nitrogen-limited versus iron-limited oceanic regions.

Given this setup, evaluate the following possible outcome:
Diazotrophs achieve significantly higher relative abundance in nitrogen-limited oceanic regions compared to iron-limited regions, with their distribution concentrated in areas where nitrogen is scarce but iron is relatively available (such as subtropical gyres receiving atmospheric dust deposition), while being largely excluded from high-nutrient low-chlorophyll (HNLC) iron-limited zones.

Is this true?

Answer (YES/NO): YES